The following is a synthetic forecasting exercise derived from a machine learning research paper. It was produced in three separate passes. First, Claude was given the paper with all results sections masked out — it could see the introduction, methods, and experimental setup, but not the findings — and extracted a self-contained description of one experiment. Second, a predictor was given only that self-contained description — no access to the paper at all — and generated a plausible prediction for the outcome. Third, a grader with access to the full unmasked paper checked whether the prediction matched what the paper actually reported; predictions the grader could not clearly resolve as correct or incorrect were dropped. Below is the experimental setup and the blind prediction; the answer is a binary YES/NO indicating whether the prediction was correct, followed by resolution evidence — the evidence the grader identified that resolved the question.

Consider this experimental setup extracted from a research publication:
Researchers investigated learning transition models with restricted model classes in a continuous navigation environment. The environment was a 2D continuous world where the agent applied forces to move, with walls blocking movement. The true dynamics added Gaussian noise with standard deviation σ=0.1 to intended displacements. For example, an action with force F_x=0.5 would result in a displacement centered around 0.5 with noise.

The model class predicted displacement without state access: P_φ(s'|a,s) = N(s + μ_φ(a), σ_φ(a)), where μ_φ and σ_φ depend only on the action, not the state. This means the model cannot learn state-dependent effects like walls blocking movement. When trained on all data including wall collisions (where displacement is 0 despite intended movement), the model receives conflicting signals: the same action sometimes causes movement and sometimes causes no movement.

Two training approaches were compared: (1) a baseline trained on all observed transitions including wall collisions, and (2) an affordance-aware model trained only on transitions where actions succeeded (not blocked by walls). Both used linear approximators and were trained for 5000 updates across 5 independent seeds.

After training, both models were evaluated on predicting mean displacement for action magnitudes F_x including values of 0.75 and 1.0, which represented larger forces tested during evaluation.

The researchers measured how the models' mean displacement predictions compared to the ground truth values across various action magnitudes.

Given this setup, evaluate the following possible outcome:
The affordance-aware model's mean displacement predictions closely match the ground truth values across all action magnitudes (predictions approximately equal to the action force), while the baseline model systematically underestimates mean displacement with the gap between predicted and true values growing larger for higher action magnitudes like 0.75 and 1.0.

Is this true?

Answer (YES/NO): NO